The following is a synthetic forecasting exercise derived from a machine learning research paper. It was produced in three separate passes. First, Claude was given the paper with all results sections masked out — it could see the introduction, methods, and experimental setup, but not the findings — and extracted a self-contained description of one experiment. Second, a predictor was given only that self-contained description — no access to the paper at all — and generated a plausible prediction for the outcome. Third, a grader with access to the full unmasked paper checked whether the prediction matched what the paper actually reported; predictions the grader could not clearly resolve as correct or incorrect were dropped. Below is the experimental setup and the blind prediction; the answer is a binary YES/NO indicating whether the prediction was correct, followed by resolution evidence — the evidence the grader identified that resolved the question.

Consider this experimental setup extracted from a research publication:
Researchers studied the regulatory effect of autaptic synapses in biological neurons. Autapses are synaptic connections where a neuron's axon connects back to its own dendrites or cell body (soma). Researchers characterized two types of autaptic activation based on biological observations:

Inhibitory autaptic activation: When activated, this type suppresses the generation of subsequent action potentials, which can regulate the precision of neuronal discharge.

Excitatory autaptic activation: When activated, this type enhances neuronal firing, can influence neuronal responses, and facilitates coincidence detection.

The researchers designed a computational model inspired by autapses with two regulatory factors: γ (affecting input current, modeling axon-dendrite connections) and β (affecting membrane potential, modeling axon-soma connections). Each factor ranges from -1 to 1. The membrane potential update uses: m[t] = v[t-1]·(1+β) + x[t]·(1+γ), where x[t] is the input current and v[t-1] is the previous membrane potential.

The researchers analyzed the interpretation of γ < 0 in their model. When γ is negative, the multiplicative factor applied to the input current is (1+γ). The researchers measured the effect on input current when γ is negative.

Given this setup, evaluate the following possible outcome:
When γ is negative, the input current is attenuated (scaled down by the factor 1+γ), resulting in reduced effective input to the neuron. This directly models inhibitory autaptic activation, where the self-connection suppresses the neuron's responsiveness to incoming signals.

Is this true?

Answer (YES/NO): YES